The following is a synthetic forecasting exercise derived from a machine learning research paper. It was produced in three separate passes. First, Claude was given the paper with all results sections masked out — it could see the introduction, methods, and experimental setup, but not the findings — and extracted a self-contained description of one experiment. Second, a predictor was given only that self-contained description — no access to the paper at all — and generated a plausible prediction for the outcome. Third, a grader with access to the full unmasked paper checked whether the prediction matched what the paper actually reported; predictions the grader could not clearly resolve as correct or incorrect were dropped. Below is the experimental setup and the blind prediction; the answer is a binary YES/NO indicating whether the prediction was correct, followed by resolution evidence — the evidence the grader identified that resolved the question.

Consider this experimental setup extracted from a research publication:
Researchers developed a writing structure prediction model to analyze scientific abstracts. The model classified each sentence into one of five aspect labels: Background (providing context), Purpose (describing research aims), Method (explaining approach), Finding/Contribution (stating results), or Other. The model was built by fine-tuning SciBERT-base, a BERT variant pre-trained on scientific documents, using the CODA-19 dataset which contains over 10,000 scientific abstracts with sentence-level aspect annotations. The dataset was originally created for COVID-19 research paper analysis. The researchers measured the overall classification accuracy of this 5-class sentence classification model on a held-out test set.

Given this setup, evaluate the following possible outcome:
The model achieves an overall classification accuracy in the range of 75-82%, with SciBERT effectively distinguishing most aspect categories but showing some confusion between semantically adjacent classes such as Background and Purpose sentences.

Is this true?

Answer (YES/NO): NO